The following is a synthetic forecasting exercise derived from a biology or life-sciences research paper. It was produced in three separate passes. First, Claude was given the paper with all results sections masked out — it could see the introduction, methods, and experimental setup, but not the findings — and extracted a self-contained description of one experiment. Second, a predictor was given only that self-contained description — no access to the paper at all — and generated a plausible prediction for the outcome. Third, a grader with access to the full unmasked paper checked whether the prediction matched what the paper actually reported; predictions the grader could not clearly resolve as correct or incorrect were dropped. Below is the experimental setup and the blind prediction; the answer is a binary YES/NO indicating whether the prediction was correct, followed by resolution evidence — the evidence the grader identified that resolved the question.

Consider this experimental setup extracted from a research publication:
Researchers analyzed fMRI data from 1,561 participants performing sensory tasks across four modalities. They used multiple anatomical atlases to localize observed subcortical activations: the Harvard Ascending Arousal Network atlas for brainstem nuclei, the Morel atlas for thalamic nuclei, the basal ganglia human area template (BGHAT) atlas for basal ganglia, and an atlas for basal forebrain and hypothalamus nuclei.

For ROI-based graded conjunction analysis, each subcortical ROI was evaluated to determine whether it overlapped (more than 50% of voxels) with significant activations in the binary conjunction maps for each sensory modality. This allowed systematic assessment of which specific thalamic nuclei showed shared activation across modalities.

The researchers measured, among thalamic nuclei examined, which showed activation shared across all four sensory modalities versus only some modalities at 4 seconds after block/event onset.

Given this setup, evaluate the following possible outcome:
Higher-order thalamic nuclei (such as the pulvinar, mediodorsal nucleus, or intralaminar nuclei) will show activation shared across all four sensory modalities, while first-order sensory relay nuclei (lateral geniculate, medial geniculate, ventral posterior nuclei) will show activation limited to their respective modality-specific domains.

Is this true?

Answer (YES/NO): NO